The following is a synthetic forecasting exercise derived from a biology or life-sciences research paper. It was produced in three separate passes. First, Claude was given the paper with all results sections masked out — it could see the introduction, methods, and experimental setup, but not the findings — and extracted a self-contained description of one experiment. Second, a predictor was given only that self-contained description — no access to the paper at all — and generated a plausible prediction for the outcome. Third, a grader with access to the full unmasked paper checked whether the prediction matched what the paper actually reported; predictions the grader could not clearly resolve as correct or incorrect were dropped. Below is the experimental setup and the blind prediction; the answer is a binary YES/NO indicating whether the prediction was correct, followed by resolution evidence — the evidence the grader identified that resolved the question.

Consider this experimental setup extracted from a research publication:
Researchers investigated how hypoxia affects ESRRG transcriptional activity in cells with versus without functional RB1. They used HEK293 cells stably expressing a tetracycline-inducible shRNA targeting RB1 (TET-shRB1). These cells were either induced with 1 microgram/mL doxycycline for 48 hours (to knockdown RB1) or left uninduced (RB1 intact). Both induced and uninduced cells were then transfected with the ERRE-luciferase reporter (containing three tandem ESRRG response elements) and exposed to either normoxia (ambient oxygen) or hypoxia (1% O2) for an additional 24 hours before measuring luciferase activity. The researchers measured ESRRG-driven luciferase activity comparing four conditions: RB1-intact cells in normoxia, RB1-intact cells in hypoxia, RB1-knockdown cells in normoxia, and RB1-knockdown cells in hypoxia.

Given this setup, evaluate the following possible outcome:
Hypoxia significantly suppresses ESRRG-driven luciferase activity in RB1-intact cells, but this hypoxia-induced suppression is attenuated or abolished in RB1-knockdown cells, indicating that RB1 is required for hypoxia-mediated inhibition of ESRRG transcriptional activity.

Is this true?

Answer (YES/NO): NO